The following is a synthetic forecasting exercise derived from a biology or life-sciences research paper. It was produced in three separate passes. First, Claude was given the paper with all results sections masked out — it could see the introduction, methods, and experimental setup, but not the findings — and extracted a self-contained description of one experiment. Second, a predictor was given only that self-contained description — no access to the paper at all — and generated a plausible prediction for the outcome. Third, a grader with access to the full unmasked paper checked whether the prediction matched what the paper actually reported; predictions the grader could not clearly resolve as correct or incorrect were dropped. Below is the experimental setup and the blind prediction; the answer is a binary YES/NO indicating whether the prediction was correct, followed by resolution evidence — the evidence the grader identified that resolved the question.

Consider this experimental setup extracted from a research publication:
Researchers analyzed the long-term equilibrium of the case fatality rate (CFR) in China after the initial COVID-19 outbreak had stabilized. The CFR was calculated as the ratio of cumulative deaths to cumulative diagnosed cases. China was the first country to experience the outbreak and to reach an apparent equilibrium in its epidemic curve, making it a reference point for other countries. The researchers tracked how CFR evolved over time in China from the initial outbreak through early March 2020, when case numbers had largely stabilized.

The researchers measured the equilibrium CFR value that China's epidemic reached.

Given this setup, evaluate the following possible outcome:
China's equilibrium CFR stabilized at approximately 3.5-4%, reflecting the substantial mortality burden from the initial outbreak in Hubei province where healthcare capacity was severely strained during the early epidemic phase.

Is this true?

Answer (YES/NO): NO